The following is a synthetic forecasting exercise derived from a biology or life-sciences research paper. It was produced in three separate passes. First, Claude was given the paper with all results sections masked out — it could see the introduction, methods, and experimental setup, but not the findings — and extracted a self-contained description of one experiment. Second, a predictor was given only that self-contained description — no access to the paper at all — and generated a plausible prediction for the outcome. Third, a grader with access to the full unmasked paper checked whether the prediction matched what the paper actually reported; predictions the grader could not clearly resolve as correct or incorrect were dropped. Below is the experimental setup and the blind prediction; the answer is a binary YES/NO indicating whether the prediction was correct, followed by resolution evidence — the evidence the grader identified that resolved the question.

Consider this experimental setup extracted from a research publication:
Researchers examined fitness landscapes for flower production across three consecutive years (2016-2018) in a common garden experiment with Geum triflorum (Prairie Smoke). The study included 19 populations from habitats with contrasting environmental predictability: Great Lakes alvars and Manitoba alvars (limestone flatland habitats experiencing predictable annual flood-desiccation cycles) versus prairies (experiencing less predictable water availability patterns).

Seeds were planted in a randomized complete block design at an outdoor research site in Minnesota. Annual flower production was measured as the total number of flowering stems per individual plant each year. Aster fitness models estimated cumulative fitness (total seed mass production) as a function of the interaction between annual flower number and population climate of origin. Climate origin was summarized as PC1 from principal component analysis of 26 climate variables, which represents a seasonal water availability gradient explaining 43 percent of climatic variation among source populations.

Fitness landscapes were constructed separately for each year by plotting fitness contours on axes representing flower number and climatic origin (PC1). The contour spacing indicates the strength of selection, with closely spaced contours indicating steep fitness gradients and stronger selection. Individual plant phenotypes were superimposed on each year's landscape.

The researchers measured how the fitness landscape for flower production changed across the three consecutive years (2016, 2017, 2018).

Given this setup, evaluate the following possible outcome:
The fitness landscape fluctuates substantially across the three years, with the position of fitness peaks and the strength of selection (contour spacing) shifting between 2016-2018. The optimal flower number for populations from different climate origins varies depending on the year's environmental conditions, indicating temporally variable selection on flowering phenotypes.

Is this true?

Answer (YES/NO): NO